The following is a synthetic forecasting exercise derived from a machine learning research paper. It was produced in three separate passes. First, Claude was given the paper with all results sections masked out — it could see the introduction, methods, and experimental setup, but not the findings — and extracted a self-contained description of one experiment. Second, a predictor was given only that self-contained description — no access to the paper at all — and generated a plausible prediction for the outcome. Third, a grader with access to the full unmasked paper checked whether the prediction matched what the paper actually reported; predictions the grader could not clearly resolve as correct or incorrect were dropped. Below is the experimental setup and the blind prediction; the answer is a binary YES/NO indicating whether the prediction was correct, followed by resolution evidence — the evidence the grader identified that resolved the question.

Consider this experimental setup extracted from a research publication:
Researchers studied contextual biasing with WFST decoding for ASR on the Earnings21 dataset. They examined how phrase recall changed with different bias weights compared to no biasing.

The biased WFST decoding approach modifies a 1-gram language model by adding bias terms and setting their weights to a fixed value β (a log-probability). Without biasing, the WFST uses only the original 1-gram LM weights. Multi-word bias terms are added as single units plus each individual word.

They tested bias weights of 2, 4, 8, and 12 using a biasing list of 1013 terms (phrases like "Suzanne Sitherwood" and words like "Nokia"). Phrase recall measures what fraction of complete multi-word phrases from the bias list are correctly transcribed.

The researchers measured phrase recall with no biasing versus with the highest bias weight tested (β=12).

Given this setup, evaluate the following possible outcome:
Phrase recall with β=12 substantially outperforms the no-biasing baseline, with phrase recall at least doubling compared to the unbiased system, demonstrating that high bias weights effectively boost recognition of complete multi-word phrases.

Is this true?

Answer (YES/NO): NO